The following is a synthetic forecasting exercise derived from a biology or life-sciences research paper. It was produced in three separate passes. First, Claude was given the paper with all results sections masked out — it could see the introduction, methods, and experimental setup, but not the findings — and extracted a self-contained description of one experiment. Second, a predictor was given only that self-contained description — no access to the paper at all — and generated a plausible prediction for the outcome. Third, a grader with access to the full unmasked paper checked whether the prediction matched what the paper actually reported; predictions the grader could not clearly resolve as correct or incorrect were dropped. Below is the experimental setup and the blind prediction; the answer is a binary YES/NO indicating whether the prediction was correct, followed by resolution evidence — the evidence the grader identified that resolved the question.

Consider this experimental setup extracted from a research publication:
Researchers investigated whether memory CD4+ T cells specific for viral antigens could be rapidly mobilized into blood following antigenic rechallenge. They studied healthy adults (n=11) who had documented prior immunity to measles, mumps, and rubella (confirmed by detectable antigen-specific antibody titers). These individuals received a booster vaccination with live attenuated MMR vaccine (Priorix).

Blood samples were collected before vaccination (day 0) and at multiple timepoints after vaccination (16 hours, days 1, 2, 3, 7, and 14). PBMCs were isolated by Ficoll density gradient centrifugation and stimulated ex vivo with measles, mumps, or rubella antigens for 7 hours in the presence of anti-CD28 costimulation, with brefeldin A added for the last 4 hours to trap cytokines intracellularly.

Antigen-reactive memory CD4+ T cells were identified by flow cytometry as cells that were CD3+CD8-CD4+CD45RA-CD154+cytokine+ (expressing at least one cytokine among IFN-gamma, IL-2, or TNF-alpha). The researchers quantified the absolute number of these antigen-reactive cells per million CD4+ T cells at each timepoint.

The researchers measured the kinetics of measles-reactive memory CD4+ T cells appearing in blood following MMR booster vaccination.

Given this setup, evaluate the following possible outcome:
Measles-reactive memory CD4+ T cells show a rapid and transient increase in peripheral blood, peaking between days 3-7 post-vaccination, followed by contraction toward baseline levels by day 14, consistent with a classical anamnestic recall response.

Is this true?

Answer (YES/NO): NO